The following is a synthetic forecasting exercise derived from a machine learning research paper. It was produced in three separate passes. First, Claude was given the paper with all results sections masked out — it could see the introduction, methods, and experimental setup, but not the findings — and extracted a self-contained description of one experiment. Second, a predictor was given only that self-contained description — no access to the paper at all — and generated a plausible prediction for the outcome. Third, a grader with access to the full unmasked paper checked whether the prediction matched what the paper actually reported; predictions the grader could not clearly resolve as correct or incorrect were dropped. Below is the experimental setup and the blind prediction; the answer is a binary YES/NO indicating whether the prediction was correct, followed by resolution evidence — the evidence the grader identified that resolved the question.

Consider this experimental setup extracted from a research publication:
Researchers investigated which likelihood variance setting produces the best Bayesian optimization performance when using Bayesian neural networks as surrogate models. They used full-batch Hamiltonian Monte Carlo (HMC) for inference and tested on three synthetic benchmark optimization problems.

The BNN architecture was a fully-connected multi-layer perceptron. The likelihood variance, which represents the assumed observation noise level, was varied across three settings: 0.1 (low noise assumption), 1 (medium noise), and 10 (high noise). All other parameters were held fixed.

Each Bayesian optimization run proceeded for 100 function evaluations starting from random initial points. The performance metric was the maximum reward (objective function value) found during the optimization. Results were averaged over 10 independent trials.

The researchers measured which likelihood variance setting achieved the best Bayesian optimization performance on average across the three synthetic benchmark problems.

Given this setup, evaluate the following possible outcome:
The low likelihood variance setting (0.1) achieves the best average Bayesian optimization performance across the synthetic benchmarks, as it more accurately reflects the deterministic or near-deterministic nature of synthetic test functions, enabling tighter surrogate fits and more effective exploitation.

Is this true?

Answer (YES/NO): YES